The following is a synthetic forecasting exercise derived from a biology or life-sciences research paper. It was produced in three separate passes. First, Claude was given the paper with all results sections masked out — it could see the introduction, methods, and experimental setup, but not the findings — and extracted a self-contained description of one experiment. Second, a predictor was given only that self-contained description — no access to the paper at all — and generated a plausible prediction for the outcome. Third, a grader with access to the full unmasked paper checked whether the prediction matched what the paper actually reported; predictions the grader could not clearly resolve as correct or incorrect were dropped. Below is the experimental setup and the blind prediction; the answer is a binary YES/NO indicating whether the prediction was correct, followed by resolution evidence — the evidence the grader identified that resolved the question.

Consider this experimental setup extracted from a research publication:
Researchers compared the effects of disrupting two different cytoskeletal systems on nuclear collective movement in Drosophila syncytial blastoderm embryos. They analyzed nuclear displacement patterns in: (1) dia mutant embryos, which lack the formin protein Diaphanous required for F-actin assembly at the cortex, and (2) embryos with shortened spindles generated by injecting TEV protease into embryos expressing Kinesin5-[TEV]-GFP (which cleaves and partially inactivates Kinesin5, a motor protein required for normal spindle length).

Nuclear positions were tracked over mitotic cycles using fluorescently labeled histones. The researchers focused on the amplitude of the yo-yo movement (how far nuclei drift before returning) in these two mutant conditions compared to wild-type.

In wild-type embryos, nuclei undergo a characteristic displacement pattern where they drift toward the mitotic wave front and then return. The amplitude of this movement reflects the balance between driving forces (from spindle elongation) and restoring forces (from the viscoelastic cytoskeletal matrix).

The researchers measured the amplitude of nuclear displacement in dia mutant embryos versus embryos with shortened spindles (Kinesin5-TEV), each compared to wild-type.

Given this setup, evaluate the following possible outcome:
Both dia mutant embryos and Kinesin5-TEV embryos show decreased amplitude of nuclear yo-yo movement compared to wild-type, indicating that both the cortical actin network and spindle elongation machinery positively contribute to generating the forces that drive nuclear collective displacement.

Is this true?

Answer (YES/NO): NO